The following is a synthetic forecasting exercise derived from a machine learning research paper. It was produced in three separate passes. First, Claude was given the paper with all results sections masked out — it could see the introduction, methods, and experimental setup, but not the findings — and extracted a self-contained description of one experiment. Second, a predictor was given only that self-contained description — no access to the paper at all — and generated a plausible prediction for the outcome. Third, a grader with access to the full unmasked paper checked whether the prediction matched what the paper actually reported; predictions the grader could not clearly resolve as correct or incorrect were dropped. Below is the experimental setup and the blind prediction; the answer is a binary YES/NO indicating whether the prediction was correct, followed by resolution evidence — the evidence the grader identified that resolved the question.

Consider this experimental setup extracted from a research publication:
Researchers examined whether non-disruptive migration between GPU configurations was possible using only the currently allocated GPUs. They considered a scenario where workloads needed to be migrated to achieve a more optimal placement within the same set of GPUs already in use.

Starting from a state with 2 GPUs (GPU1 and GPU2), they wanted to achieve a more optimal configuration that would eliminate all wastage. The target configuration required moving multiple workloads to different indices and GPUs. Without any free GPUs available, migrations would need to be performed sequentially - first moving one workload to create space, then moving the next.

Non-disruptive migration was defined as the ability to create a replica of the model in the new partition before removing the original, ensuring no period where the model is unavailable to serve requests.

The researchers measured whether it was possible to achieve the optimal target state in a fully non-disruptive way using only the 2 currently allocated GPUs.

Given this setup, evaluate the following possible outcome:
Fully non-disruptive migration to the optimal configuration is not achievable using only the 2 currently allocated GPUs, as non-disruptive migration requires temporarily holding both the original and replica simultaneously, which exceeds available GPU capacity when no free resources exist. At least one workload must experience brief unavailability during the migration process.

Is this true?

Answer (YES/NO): YES